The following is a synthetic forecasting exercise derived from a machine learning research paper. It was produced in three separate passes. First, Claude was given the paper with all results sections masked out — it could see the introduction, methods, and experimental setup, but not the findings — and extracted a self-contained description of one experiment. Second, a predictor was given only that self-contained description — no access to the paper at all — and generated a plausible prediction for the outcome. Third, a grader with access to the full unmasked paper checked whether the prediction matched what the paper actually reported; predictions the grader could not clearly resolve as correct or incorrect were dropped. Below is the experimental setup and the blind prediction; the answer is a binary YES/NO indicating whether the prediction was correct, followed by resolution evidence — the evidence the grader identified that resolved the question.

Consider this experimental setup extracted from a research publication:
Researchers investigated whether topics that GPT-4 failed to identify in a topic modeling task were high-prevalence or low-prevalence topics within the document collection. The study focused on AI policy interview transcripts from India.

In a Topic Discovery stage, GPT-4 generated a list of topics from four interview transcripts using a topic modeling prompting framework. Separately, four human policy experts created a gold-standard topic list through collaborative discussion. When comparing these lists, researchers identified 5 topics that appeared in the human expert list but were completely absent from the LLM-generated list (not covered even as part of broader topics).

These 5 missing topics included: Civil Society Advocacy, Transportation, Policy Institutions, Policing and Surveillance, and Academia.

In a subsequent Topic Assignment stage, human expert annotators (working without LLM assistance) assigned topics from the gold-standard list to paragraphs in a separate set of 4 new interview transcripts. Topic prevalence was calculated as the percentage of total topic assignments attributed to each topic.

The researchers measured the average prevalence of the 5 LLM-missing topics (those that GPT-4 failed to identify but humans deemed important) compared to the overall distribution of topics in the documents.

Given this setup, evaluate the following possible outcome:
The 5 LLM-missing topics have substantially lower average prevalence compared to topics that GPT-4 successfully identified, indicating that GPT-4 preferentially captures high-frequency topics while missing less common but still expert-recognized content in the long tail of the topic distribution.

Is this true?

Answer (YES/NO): YES